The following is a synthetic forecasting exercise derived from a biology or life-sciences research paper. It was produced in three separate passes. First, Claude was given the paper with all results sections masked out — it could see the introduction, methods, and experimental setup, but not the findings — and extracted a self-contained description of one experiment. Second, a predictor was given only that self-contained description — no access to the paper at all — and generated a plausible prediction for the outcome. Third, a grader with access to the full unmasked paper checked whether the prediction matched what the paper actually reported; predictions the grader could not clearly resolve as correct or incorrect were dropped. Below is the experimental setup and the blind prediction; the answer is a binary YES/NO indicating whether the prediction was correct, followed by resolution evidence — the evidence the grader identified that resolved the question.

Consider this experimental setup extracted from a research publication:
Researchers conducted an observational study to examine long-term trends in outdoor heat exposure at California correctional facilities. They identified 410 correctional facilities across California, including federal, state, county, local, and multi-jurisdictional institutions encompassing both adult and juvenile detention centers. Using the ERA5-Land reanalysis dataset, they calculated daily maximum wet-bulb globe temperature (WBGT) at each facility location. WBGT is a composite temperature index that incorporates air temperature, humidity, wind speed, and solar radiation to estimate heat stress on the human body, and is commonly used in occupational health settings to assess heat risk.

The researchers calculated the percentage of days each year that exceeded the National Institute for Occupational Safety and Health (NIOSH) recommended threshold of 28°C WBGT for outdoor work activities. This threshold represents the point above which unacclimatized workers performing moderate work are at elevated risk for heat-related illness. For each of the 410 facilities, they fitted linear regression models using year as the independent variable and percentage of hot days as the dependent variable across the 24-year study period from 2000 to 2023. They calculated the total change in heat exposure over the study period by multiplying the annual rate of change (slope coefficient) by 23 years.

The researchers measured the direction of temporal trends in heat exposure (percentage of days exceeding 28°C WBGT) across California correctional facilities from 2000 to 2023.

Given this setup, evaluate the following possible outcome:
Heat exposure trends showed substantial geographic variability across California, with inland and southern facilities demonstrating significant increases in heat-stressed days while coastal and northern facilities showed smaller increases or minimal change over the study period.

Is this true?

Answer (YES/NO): NO